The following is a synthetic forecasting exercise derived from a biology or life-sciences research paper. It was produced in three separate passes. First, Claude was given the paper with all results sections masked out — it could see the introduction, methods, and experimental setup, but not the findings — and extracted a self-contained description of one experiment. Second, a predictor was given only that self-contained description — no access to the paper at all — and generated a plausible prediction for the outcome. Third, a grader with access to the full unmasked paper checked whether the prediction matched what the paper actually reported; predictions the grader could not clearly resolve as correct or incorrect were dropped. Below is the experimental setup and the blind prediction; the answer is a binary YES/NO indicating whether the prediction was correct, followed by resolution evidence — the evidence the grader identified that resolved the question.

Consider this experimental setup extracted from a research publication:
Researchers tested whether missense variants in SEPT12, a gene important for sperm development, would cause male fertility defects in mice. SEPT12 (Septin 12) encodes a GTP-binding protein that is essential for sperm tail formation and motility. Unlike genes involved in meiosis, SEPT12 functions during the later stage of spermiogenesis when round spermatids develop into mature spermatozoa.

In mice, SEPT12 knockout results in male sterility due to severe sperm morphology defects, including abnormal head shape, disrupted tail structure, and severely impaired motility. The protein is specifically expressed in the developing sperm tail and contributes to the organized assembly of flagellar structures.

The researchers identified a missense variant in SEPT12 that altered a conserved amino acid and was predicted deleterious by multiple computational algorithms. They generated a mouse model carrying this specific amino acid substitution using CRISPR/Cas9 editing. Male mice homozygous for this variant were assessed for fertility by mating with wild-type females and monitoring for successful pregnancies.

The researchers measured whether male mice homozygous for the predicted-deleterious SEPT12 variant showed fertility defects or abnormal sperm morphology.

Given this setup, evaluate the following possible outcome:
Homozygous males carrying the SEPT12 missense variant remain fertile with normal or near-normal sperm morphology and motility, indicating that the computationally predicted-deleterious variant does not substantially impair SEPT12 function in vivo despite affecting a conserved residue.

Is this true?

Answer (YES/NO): YES